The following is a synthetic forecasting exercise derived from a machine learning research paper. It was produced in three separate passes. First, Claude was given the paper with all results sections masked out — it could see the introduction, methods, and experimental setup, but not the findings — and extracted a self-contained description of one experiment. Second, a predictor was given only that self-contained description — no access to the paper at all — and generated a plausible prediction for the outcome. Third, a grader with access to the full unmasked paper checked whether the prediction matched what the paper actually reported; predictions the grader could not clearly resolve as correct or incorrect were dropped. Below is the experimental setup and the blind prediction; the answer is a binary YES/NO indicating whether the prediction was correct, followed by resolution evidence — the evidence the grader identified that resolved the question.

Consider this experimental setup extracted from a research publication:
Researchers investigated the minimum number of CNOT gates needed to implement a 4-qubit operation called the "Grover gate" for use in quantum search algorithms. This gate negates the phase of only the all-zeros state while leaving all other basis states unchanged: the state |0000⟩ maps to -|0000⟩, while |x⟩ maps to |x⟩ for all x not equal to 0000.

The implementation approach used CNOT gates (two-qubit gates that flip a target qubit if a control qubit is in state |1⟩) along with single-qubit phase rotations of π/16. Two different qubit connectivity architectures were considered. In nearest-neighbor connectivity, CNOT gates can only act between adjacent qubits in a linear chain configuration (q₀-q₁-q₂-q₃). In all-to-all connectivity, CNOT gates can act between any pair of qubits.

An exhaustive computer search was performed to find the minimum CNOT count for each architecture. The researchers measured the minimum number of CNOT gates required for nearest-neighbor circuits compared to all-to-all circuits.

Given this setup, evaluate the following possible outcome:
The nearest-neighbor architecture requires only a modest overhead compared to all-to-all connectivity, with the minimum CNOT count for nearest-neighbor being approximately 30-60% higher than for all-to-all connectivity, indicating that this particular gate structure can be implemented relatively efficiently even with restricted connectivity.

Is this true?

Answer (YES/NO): NO